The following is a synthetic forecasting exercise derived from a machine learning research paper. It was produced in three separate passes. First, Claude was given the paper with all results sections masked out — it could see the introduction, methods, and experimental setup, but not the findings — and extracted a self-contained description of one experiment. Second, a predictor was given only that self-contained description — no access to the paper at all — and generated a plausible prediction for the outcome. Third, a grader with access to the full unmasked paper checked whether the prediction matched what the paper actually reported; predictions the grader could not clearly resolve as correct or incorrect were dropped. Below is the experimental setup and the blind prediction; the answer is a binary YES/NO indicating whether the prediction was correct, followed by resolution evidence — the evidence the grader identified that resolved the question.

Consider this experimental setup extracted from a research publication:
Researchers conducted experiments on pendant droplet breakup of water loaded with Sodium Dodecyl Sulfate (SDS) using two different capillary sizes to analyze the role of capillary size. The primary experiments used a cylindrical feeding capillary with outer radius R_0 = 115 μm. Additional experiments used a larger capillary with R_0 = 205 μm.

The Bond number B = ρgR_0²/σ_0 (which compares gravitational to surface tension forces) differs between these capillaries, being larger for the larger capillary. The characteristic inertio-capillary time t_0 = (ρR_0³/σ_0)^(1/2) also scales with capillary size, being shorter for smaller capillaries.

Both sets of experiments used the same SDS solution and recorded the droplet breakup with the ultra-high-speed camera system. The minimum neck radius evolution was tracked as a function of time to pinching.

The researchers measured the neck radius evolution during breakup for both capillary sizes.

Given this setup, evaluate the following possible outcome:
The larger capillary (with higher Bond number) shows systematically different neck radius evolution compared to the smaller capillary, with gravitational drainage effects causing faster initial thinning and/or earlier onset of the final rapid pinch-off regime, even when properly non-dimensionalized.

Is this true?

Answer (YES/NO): NO